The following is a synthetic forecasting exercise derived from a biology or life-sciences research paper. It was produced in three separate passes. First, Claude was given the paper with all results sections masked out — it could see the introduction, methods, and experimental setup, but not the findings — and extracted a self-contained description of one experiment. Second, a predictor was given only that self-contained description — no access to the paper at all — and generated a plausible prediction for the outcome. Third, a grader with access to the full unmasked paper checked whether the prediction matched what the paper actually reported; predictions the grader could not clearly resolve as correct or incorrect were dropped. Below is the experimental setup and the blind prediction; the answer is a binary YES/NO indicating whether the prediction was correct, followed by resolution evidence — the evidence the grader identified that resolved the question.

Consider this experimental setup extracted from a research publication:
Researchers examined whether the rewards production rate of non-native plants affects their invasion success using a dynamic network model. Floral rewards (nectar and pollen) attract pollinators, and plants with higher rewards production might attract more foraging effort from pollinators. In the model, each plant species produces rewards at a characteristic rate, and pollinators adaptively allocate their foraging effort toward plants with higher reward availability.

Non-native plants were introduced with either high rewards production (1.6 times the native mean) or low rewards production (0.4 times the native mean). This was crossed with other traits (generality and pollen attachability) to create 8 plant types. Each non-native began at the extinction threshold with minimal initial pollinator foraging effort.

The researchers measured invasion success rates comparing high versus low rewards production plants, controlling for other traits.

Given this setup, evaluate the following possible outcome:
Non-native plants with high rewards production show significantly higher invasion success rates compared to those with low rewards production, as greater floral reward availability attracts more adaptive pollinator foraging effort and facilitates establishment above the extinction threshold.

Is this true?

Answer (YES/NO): YES